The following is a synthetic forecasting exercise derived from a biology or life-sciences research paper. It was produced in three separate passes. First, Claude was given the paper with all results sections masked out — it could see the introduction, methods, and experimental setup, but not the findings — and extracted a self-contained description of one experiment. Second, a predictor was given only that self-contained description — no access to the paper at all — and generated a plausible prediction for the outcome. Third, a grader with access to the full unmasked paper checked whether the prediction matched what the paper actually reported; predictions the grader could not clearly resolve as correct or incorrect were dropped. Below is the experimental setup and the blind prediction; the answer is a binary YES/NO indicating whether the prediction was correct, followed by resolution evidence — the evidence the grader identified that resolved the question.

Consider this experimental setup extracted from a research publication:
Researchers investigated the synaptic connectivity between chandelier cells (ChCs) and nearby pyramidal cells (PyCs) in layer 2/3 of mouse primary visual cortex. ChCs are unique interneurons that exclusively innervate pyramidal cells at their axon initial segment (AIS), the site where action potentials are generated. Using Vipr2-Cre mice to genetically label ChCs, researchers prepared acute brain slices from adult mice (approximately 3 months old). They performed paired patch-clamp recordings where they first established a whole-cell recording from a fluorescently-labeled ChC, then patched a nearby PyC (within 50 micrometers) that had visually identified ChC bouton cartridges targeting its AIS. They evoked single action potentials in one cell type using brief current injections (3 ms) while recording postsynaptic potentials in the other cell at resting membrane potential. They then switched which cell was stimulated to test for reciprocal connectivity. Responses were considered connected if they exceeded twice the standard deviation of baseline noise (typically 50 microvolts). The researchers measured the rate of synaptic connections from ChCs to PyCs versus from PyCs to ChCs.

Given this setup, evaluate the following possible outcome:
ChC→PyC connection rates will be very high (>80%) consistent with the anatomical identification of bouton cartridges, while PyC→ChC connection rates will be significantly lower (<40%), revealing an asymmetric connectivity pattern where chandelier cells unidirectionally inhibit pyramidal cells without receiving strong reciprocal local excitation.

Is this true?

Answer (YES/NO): NO